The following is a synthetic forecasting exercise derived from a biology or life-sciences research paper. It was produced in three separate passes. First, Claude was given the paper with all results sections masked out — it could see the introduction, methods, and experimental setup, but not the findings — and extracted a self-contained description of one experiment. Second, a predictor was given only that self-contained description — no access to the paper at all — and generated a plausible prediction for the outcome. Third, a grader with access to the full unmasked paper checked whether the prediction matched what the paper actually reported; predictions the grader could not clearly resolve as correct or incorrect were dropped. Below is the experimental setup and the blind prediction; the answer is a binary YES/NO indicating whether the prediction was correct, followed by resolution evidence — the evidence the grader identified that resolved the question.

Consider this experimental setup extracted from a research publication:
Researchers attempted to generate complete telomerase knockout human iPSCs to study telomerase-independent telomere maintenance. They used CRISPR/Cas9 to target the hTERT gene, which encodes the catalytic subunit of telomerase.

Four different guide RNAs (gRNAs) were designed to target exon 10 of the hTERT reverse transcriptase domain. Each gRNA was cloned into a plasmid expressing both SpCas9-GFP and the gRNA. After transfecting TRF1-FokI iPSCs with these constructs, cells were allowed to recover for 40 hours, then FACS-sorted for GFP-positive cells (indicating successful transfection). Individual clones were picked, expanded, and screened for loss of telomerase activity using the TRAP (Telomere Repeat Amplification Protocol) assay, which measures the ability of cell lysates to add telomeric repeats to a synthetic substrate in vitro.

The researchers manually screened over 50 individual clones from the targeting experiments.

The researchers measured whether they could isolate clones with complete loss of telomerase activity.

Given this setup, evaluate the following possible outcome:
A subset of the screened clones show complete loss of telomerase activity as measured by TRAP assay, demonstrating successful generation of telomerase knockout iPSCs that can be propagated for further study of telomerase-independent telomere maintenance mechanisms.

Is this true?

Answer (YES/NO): NO